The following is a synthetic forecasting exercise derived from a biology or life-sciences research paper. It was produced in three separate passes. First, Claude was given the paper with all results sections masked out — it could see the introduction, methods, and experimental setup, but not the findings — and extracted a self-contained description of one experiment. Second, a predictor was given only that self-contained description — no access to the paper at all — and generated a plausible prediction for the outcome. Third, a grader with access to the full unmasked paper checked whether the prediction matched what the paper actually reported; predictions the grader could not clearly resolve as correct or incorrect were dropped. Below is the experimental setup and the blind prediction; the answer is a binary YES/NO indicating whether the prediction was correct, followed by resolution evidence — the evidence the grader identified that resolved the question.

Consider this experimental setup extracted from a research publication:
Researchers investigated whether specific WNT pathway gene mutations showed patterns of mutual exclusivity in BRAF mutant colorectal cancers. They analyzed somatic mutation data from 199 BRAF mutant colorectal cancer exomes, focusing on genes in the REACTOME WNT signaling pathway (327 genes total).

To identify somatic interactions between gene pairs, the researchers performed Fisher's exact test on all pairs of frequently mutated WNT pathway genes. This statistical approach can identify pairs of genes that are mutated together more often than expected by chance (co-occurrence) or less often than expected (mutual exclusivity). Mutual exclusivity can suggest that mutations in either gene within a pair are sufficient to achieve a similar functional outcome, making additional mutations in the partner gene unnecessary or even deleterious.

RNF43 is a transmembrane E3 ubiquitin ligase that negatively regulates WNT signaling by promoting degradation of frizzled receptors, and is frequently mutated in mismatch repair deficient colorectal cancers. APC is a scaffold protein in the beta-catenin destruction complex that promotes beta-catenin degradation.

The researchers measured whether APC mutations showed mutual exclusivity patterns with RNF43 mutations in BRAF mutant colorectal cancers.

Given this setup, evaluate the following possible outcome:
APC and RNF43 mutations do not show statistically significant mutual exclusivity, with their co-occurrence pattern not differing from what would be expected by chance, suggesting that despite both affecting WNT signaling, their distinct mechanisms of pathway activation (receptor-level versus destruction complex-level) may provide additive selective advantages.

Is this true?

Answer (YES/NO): NO